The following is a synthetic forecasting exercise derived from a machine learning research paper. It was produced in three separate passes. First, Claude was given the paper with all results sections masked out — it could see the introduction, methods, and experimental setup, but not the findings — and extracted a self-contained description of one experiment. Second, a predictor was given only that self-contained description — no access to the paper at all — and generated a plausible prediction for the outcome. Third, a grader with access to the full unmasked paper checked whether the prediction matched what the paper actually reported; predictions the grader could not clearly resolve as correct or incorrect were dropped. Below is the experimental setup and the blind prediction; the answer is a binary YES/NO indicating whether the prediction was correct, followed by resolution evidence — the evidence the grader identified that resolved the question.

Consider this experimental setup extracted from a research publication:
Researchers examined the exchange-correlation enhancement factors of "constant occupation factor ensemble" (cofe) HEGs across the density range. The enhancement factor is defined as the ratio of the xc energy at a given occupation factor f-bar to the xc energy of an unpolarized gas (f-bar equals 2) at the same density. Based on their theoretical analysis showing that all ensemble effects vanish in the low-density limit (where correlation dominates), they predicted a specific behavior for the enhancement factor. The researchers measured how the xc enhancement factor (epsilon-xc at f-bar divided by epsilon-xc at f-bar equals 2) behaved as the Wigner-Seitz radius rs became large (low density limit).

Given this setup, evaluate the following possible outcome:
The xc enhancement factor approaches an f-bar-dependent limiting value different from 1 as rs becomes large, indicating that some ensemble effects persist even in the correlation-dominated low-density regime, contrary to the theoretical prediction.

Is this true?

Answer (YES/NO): NO